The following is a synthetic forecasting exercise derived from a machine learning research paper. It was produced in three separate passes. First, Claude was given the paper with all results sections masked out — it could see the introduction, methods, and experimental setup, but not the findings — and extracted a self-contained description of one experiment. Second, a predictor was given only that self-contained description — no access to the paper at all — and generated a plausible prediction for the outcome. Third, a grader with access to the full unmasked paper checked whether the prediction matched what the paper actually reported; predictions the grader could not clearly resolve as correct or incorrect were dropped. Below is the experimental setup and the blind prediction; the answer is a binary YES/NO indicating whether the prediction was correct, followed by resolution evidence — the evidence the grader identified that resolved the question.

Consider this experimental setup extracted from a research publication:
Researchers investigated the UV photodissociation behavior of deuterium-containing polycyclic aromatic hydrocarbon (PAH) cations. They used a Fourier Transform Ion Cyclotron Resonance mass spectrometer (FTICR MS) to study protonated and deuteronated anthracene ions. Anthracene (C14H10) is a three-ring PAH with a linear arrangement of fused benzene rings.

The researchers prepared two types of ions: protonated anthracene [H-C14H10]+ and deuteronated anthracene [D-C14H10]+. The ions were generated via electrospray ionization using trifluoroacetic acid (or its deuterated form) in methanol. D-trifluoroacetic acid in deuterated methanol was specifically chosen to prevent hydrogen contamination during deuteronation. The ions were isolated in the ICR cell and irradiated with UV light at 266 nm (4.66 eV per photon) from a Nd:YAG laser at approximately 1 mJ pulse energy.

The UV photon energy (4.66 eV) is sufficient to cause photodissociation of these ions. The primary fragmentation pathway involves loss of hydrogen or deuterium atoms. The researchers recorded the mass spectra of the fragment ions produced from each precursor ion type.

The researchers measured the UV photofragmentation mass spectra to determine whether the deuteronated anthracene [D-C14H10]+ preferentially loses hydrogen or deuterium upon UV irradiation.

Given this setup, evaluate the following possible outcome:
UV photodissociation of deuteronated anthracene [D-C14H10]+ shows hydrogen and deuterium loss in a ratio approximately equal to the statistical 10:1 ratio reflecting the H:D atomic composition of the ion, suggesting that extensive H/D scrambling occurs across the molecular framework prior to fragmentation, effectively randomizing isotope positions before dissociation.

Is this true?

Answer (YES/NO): NO